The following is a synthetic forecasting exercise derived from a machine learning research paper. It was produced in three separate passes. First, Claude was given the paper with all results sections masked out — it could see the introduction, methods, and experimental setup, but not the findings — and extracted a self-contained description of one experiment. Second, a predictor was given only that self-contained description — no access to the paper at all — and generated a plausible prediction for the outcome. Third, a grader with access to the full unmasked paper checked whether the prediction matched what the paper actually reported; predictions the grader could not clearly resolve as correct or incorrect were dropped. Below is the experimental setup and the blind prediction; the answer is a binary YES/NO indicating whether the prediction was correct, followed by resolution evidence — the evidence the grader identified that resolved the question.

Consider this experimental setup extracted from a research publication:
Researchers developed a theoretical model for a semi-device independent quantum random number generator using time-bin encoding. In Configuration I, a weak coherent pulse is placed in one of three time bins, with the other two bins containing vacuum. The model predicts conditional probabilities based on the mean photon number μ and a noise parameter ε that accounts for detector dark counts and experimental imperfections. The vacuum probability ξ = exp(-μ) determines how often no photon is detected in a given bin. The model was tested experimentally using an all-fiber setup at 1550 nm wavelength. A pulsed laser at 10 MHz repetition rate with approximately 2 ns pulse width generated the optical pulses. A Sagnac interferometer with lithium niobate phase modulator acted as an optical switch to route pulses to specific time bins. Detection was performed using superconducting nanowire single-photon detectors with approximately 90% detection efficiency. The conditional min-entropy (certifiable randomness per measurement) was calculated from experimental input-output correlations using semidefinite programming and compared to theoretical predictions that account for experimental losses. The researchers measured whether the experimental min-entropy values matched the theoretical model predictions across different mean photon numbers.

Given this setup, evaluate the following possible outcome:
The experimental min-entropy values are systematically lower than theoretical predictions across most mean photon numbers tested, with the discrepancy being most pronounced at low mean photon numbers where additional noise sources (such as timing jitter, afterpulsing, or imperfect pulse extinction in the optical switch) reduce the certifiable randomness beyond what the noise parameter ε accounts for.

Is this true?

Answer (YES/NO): NO